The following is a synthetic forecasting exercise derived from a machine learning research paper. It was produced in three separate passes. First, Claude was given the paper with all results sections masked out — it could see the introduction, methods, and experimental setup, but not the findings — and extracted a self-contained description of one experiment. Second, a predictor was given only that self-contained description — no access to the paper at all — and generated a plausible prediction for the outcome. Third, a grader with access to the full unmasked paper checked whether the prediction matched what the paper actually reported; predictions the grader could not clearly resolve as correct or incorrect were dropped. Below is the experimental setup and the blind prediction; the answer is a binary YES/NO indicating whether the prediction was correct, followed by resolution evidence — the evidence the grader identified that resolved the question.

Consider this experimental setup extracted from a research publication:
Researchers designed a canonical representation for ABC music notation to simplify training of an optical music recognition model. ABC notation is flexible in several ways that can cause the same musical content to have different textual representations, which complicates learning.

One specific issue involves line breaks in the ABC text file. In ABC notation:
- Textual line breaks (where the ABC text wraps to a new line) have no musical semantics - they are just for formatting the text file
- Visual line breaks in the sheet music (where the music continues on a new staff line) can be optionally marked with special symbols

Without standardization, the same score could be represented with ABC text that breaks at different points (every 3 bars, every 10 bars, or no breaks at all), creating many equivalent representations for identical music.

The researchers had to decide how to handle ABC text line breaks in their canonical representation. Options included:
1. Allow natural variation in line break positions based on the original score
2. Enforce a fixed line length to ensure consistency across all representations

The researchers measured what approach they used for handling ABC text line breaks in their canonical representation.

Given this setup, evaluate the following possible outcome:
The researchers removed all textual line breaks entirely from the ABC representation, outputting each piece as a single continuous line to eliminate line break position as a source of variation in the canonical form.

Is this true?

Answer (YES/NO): NO